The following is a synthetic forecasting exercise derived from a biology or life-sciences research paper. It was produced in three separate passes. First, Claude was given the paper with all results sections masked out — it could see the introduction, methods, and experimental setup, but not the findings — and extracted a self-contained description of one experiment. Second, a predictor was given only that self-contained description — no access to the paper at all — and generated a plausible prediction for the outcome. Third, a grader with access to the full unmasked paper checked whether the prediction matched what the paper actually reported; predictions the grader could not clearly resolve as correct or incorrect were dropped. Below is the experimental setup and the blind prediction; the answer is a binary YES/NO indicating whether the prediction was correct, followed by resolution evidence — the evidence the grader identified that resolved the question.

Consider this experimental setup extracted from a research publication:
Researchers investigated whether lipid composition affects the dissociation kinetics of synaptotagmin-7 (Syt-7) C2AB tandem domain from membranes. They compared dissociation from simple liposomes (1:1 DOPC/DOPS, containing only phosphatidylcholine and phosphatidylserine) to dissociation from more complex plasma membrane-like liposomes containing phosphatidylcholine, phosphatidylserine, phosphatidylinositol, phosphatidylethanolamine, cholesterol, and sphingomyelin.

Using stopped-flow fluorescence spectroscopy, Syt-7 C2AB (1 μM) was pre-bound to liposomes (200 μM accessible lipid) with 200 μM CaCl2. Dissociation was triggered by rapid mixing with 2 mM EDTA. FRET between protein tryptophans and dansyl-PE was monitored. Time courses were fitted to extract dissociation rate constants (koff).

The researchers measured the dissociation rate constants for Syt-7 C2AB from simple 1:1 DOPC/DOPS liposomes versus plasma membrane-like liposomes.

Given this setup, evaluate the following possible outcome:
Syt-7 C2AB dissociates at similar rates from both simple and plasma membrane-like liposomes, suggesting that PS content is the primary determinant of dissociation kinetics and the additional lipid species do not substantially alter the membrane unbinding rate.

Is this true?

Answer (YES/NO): NO